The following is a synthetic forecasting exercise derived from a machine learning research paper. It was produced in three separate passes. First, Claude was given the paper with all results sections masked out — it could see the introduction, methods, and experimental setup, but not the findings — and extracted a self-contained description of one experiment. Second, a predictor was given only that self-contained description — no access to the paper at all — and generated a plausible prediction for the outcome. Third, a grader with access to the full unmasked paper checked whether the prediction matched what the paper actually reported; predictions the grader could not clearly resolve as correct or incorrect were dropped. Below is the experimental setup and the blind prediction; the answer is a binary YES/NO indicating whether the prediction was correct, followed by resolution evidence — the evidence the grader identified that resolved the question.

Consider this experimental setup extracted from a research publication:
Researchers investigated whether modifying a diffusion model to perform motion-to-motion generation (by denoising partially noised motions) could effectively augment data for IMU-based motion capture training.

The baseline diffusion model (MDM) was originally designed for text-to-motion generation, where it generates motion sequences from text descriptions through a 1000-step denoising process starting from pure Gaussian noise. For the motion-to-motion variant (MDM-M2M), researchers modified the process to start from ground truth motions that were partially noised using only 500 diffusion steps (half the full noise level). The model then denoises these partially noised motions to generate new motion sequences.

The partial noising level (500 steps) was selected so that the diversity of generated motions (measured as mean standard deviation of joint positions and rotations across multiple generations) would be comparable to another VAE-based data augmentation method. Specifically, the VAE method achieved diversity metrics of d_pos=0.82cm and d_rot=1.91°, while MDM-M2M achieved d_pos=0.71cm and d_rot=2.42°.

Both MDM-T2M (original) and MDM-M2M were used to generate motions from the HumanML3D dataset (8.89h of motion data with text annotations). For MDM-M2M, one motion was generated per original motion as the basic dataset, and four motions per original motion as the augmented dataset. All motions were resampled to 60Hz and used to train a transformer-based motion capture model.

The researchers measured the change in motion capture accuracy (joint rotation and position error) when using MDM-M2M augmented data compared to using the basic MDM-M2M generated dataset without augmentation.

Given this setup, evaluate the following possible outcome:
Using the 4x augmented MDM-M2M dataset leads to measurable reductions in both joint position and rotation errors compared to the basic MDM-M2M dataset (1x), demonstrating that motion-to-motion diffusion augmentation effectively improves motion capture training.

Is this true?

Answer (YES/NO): NO